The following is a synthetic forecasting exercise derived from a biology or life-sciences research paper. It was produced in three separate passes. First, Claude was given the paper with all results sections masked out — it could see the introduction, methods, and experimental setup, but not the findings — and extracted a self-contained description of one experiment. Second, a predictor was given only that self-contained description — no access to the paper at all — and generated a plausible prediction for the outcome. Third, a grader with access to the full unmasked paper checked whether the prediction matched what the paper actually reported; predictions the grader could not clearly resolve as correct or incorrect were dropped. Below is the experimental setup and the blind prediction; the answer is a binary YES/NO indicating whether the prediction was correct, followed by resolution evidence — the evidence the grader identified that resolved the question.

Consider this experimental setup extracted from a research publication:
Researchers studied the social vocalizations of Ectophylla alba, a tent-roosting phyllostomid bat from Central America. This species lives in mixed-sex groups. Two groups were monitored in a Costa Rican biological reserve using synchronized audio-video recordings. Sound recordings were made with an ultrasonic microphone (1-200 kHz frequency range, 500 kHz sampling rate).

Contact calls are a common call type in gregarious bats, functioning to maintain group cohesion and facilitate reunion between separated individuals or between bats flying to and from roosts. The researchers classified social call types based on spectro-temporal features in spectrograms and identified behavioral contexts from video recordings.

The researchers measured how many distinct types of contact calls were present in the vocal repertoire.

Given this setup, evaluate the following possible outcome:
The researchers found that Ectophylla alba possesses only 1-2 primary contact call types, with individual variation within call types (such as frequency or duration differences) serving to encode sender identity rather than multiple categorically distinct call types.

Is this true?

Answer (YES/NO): NO